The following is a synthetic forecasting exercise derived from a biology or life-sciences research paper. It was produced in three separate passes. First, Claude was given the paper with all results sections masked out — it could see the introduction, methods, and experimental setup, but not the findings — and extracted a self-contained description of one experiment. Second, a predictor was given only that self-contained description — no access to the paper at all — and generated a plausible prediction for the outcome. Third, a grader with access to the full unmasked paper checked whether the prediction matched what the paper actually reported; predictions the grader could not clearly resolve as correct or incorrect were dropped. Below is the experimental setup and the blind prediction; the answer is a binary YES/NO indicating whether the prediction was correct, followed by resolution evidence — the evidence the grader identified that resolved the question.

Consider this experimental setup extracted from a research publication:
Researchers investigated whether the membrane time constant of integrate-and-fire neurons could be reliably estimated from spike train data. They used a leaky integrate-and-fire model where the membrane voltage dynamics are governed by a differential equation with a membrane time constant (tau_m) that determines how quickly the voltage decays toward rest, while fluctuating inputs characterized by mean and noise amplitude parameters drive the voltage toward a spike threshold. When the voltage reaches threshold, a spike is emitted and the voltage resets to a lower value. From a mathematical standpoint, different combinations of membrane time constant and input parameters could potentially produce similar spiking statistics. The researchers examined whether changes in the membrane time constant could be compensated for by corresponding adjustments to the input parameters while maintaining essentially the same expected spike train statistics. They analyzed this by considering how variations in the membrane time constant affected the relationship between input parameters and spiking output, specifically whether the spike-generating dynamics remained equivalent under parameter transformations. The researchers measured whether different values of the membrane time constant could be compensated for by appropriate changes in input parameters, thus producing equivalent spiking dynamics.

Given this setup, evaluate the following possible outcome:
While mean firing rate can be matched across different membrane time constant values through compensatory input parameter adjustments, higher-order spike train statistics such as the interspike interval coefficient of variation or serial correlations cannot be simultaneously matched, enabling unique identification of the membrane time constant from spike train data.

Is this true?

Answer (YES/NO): NO